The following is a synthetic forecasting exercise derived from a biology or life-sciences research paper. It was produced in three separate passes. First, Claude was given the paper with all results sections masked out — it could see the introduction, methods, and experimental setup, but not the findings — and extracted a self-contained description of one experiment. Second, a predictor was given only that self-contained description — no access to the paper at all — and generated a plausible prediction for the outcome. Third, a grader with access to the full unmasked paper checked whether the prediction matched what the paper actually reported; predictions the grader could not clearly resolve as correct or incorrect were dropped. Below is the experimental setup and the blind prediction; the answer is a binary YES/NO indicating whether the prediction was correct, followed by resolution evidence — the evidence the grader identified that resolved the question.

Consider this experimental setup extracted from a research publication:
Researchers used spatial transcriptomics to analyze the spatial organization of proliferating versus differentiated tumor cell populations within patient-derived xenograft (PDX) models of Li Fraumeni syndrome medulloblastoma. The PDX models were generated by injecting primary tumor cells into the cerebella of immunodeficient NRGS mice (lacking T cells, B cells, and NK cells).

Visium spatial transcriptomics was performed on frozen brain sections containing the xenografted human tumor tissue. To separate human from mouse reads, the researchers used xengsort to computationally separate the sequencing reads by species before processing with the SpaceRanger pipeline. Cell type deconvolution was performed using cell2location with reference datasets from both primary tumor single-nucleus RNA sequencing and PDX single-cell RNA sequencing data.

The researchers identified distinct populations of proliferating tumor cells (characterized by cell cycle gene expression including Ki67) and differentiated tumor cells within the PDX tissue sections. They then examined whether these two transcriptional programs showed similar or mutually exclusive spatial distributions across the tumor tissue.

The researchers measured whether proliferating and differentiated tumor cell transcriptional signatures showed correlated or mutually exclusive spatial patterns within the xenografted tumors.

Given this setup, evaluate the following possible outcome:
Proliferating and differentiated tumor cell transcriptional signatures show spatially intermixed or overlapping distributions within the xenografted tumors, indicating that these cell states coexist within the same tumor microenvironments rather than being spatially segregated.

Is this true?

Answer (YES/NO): NO